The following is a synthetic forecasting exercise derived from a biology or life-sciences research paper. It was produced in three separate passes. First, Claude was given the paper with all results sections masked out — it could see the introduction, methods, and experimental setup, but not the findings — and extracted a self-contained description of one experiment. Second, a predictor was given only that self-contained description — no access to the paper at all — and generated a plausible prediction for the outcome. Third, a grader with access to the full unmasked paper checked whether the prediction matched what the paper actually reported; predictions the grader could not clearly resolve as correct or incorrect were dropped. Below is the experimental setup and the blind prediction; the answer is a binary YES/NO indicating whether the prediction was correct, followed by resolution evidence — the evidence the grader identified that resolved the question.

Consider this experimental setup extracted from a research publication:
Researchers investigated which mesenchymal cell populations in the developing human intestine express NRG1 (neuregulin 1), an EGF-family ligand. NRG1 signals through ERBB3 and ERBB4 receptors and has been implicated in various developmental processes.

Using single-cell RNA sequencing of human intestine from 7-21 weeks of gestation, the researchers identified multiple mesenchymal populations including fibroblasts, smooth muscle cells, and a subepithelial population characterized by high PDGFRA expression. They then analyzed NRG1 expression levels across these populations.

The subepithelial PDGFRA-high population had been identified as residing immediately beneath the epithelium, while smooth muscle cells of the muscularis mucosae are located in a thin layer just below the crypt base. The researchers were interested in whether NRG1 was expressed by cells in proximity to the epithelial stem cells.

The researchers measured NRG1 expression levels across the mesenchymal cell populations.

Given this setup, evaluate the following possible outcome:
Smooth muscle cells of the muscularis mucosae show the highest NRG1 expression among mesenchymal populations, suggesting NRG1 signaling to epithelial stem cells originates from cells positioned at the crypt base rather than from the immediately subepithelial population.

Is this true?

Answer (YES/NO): NO